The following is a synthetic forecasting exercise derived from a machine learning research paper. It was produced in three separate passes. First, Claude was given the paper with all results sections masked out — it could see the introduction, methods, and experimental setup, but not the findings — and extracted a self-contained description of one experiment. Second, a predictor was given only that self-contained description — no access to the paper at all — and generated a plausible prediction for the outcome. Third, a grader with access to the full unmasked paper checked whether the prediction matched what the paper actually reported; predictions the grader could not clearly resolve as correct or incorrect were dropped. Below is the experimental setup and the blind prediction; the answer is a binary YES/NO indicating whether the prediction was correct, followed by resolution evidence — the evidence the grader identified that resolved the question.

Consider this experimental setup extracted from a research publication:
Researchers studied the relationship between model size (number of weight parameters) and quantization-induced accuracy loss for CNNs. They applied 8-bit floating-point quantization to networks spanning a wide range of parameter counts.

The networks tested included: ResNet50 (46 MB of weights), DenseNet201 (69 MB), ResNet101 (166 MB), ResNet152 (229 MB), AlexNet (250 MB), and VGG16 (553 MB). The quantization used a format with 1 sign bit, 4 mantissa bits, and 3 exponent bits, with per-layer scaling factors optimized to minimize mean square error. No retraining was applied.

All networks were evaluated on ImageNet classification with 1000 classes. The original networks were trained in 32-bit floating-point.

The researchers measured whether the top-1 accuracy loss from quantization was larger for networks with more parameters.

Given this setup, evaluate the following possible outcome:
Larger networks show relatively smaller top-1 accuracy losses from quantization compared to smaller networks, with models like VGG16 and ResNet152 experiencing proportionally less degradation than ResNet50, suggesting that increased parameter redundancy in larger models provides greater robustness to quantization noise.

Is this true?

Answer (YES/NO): NO